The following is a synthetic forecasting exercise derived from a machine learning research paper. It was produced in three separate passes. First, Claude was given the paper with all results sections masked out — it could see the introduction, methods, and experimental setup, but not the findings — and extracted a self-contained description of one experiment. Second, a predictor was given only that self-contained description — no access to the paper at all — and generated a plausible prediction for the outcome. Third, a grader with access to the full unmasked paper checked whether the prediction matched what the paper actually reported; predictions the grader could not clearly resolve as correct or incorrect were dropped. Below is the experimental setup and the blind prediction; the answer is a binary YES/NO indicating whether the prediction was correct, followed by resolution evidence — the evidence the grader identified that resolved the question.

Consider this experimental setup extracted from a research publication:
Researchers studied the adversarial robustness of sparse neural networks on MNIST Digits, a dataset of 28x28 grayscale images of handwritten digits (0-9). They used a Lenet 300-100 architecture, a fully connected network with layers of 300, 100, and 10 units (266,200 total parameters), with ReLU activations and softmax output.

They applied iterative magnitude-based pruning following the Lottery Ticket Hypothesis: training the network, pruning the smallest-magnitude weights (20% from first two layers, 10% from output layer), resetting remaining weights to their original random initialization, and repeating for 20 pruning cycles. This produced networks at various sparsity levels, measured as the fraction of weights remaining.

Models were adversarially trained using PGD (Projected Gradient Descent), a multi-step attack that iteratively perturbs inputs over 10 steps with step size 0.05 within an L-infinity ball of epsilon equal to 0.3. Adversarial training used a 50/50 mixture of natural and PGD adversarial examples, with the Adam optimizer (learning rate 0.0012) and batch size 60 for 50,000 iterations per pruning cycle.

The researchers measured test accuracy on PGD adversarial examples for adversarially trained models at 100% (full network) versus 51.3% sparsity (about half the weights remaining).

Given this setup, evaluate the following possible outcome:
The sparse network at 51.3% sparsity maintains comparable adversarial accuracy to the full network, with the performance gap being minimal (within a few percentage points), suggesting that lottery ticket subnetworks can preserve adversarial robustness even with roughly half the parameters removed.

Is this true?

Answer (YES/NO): NO